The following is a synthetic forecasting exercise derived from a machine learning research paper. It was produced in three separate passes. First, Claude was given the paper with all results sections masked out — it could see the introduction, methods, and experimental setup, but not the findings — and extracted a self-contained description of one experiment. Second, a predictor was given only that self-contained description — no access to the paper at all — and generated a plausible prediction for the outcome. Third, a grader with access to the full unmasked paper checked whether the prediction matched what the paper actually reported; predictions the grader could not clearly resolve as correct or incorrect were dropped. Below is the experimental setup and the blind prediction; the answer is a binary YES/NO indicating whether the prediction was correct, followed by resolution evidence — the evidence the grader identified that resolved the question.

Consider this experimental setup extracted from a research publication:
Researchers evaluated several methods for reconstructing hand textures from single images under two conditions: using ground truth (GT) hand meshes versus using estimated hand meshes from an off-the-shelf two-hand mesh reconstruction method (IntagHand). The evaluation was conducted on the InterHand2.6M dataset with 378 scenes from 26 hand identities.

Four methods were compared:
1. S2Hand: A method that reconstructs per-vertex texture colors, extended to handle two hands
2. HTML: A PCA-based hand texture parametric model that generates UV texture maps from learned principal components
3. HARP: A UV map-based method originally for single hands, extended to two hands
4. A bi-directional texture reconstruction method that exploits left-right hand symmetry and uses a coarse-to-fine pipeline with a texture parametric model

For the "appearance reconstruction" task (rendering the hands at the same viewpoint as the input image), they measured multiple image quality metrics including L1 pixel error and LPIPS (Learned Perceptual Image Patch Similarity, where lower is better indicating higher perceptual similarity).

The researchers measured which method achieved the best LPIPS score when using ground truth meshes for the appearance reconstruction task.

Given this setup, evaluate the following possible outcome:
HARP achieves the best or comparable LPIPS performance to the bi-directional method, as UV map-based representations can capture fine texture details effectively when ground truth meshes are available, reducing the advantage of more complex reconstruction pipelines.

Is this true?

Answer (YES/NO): YES